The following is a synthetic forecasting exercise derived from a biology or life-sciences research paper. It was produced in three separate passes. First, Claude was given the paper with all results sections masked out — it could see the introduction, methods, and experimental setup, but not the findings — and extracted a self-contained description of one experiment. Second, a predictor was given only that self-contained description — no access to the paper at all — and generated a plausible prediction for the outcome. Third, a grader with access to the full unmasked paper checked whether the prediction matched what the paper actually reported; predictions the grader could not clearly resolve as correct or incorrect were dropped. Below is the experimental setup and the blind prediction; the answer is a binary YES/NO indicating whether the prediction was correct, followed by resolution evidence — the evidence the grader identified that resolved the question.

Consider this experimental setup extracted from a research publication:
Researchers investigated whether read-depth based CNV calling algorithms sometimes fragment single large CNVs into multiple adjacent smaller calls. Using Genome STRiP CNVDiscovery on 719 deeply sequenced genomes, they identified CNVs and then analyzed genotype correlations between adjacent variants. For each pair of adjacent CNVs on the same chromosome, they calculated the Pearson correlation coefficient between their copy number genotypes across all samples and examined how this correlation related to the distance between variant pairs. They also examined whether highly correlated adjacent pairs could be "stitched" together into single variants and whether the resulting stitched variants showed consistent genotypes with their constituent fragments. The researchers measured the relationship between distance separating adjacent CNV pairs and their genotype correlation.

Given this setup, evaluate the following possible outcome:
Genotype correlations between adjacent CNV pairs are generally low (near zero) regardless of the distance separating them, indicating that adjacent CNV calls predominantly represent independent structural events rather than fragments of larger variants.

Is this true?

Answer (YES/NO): NO